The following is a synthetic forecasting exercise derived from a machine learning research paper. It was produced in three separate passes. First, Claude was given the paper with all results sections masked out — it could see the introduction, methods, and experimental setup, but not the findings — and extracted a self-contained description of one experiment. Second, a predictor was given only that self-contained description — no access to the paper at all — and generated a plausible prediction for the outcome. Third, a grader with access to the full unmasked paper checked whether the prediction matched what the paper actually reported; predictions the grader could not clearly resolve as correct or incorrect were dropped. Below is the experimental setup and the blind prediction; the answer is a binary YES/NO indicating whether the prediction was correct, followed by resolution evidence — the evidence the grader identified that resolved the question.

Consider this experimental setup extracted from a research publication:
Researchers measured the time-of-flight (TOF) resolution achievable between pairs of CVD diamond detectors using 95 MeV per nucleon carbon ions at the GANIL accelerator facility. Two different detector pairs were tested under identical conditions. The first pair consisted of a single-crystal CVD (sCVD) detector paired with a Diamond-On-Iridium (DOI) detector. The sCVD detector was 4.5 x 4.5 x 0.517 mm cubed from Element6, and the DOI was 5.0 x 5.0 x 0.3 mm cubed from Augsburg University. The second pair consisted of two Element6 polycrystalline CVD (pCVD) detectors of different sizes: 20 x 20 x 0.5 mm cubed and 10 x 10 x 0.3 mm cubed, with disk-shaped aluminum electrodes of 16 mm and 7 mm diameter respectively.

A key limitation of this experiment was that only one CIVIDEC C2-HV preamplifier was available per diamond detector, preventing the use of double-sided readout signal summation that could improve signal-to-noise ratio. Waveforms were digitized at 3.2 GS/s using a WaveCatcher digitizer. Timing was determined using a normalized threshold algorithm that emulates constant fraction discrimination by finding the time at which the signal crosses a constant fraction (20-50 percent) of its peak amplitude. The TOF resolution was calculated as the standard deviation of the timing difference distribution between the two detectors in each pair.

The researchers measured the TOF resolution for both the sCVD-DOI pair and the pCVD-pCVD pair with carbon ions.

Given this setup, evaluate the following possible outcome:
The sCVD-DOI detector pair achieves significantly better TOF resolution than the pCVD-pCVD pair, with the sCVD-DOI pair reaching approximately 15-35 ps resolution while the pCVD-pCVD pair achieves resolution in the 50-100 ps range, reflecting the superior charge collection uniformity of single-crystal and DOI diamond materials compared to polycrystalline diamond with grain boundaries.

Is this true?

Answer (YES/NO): NO